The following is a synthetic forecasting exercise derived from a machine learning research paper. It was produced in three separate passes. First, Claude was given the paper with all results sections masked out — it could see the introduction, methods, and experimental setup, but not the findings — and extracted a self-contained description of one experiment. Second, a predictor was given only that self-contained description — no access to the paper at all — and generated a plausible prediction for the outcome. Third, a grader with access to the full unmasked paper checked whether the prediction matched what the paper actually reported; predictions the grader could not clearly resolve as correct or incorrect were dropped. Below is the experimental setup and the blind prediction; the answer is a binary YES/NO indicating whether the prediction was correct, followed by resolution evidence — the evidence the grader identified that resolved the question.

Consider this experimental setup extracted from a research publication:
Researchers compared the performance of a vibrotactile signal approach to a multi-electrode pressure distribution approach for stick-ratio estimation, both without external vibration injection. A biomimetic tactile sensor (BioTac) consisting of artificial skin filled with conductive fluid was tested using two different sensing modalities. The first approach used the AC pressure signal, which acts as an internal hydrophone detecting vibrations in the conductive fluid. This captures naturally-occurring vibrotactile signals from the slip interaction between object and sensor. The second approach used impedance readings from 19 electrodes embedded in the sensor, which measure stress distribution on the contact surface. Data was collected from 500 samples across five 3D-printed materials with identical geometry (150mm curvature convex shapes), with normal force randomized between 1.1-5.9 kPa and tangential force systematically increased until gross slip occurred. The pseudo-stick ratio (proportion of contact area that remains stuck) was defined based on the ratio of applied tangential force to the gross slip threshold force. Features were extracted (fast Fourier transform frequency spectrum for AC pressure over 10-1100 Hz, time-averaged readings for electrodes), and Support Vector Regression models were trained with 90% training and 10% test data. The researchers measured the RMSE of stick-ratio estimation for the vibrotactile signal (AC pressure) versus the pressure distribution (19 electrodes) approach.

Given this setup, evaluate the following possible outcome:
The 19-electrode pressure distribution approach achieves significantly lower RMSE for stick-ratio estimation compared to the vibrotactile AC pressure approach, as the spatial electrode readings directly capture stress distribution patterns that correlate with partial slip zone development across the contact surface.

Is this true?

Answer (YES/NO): YES